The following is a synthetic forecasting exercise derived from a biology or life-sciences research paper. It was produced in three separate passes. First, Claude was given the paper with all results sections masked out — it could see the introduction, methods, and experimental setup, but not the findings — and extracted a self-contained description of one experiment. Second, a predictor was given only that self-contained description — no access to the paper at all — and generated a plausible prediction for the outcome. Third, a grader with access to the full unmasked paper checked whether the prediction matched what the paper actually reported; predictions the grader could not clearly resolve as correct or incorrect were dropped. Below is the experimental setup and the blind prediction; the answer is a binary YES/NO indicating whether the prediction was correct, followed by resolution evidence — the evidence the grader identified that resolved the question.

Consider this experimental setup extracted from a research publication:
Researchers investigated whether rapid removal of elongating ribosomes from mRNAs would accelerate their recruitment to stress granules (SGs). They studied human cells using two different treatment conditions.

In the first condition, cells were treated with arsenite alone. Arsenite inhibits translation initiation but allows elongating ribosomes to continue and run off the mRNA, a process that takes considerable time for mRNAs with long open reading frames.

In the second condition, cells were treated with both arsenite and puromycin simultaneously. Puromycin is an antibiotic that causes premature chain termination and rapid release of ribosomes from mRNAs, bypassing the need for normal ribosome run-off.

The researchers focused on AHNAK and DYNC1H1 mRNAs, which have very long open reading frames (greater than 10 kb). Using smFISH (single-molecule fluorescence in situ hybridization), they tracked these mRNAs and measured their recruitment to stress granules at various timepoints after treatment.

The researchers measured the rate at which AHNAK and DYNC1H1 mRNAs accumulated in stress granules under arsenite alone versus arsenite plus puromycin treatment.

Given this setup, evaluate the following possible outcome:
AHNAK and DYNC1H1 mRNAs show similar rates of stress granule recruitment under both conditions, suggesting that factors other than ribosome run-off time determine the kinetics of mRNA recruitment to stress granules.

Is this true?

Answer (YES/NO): NO